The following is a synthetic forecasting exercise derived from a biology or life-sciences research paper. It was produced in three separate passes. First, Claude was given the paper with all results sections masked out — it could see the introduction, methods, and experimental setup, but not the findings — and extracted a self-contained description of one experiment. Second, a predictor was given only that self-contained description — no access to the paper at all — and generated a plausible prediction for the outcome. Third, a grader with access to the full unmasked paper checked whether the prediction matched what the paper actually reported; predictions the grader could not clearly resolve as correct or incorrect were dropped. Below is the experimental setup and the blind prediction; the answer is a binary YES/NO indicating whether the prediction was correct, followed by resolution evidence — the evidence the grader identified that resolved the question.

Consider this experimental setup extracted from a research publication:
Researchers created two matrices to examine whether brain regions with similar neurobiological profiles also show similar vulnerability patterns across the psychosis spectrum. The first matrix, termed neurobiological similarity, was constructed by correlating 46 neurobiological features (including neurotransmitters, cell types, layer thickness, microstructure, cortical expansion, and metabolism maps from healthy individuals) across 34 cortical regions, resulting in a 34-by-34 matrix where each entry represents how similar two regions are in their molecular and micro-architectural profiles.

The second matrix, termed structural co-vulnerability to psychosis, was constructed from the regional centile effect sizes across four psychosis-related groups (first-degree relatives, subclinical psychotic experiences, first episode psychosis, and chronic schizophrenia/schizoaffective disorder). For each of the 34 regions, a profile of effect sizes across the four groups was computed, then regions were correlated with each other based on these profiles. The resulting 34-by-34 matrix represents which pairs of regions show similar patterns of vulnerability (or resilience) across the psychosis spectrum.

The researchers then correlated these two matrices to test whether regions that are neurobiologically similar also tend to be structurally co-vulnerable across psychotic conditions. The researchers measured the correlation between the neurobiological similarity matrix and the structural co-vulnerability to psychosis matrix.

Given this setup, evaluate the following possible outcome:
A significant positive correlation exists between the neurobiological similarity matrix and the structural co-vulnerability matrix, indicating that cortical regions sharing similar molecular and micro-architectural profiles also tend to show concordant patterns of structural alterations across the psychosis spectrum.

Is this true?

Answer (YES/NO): YES